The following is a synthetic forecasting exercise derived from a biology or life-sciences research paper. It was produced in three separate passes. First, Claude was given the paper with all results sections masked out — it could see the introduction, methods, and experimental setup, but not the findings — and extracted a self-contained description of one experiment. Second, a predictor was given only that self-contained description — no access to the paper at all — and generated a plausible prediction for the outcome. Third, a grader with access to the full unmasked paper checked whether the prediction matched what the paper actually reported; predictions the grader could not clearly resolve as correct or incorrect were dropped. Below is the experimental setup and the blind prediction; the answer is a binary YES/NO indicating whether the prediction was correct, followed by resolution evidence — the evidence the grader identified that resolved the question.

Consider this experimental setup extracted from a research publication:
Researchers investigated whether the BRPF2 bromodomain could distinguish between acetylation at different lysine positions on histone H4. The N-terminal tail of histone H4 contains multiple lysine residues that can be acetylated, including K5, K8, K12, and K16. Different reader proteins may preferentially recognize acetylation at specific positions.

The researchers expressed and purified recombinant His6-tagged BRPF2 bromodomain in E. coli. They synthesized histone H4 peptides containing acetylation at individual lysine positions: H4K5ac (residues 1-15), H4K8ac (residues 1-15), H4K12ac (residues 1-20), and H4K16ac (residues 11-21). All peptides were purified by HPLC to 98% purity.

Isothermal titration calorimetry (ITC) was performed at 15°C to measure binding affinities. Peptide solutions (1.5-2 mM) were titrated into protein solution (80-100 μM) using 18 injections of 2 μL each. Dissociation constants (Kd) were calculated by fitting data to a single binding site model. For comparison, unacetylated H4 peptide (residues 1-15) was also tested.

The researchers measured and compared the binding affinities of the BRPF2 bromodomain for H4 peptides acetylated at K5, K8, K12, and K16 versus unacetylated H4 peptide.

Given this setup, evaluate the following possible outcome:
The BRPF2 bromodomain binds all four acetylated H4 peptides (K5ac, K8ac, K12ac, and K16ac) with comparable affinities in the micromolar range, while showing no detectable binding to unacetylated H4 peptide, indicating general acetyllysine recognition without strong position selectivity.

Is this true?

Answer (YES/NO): NO